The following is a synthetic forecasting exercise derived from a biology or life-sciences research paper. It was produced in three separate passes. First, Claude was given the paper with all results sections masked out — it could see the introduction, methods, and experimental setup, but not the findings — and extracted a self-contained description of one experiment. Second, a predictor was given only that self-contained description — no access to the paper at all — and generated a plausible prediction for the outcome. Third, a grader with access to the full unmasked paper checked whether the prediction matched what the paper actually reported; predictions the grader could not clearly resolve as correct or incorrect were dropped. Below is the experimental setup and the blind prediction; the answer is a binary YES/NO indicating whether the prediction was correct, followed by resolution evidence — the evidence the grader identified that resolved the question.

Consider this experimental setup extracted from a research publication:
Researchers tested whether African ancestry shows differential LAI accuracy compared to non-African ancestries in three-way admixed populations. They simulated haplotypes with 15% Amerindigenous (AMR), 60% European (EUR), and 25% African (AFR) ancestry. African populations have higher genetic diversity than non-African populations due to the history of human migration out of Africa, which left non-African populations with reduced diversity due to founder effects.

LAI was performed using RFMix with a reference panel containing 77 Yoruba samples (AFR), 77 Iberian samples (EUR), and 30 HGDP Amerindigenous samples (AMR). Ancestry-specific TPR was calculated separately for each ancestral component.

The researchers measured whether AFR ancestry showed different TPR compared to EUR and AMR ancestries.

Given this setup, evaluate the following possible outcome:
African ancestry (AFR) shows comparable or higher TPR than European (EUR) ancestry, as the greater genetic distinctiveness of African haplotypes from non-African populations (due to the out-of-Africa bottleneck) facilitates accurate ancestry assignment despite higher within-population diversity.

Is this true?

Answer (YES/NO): YES